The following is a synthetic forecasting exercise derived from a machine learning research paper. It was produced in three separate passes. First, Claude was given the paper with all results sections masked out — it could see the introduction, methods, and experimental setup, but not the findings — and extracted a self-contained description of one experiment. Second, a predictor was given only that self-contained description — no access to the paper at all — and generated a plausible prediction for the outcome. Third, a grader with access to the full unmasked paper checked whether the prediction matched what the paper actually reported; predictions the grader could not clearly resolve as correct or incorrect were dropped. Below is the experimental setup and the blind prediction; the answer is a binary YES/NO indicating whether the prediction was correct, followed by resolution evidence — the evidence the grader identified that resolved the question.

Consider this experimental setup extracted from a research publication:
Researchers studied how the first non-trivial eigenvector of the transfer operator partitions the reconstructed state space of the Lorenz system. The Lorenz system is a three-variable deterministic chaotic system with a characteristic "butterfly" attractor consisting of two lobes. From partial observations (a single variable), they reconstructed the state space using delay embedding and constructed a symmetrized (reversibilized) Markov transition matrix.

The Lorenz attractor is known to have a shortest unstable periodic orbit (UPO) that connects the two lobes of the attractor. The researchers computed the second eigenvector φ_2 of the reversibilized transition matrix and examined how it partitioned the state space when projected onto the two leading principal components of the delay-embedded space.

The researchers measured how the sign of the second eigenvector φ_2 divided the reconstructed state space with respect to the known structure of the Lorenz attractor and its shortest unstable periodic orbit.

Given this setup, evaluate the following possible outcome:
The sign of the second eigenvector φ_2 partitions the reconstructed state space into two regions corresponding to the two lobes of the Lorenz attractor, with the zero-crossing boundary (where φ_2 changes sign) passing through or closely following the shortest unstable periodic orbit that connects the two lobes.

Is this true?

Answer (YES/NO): YES